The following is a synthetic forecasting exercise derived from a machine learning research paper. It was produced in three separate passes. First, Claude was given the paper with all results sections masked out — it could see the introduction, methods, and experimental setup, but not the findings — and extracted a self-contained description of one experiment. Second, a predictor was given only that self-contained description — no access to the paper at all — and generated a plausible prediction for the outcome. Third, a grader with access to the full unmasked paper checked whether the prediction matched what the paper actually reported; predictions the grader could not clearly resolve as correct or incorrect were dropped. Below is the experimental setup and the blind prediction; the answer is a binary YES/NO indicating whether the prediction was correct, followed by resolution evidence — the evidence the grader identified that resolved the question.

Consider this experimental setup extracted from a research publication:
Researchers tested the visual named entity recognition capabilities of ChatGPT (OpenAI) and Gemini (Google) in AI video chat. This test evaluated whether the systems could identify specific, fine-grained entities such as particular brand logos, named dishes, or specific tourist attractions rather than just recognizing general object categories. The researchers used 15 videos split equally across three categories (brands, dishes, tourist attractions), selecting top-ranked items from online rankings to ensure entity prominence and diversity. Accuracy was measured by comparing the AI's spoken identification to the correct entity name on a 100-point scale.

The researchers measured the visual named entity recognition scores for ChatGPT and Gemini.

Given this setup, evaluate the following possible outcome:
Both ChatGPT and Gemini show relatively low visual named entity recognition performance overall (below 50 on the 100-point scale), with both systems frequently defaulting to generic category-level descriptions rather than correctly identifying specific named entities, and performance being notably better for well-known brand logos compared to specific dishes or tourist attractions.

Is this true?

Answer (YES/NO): NO